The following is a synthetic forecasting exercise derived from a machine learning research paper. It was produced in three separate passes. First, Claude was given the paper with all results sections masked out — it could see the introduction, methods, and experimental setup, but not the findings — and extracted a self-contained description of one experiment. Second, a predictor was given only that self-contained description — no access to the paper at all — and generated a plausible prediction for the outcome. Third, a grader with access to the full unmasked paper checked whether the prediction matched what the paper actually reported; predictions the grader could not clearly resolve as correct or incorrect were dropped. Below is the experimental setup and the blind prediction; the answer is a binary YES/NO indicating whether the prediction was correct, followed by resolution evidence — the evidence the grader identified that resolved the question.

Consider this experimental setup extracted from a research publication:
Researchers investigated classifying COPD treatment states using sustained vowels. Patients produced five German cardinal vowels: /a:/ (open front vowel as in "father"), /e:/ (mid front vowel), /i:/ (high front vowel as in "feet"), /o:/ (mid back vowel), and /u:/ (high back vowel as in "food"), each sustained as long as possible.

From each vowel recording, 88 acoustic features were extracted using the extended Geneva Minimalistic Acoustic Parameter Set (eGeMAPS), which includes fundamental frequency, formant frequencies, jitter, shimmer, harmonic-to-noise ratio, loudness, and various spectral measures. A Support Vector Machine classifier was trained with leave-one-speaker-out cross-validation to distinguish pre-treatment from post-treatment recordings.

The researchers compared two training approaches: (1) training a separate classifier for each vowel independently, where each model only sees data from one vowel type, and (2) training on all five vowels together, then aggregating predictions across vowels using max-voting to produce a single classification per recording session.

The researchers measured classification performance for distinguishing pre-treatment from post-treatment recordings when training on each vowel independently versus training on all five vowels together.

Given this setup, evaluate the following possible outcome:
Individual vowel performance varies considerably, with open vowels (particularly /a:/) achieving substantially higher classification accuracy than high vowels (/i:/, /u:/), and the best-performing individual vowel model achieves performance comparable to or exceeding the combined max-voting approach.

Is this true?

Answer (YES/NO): NO